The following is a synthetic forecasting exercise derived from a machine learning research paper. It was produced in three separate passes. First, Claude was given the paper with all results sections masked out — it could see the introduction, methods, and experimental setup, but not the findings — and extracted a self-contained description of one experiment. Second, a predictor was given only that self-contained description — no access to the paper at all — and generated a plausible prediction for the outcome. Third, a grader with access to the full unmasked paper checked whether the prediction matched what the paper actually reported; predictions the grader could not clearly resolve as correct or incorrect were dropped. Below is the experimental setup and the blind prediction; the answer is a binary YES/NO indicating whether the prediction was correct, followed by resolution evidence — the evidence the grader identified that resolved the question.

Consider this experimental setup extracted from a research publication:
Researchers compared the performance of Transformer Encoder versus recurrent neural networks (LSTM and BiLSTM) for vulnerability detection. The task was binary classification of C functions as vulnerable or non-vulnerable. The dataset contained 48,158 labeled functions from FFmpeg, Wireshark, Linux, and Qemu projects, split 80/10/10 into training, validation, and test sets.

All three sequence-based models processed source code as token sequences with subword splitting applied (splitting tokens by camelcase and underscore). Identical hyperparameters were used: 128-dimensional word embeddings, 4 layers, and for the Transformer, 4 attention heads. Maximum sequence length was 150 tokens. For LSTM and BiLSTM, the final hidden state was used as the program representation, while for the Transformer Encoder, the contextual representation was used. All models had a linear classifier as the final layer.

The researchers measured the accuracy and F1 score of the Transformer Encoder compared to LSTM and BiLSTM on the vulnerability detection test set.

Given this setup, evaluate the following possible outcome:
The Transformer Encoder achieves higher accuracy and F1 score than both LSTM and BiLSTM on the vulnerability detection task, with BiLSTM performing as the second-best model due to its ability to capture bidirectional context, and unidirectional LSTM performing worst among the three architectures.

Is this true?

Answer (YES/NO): NO